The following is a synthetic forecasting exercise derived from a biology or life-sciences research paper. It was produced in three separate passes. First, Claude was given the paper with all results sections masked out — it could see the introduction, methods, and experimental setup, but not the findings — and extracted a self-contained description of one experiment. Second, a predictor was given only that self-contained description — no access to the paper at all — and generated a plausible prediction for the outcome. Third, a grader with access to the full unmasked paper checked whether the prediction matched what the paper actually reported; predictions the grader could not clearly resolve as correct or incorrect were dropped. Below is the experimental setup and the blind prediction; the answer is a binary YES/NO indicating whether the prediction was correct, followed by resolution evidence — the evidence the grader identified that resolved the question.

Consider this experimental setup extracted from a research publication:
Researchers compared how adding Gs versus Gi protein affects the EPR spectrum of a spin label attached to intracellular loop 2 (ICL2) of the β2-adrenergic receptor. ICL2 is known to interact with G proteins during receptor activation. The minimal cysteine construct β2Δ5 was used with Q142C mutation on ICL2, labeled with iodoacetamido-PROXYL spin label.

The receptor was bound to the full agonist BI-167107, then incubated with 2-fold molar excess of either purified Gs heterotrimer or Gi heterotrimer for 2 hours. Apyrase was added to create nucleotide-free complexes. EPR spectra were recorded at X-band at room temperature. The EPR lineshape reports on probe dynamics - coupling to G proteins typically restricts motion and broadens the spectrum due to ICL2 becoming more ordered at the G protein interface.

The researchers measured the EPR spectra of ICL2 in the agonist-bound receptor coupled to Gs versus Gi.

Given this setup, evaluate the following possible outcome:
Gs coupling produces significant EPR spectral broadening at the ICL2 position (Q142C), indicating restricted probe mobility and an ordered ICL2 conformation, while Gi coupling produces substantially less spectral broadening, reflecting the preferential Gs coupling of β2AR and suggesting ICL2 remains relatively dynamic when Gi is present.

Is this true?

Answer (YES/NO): YES